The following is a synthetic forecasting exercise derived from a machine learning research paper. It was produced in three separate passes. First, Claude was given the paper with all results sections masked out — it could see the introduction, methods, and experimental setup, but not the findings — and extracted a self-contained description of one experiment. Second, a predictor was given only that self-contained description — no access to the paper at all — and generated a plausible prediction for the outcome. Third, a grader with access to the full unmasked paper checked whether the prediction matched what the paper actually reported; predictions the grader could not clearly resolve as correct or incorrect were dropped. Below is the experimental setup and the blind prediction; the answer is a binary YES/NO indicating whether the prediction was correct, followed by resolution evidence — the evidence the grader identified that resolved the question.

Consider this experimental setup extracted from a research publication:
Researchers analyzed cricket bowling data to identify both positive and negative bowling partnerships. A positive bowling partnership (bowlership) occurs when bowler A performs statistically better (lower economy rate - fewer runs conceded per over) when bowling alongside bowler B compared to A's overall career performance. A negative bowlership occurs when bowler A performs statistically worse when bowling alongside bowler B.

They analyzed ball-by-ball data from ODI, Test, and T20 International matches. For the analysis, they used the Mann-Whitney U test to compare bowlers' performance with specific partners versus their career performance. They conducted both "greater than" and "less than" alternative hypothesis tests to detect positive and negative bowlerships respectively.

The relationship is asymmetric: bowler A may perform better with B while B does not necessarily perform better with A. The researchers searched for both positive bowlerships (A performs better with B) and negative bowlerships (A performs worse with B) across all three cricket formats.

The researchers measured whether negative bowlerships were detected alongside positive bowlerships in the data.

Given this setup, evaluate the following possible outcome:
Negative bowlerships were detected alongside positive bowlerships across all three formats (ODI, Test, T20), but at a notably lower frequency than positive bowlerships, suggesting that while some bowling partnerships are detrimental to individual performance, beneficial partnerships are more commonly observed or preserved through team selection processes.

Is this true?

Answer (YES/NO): NO